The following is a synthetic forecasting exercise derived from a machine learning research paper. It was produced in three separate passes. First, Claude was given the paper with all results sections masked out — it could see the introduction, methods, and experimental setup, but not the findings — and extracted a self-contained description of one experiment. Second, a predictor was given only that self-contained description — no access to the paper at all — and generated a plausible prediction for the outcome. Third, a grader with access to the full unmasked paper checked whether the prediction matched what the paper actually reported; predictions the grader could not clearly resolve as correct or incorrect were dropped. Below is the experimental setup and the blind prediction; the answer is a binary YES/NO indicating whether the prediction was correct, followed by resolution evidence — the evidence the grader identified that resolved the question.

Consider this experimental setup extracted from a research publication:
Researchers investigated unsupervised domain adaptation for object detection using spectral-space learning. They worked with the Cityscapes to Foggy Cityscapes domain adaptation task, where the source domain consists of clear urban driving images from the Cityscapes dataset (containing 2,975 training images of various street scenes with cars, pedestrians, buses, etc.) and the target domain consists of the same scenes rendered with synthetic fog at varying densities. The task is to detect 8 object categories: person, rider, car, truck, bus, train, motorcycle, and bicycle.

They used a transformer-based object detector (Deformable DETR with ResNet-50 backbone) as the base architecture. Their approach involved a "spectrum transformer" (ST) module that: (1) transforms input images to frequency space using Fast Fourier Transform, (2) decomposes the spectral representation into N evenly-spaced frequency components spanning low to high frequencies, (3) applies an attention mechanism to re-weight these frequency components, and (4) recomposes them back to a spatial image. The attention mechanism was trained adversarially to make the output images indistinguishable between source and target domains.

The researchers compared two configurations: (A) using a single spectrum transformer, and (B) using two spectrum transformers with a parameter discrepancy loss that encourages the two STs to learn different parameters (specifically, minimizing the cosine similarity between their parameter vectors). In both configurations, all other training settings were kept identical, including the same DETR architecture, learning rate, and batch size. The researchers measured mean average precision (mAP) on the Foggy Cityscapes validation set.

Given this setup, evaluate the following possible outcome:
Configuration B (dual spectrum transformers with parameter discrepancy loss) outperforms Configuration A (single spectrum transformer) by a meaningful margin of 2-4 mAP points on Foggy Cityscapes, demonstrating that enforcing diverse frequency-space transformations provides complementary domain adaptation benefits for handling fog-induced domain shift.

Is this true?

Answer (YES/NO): NO